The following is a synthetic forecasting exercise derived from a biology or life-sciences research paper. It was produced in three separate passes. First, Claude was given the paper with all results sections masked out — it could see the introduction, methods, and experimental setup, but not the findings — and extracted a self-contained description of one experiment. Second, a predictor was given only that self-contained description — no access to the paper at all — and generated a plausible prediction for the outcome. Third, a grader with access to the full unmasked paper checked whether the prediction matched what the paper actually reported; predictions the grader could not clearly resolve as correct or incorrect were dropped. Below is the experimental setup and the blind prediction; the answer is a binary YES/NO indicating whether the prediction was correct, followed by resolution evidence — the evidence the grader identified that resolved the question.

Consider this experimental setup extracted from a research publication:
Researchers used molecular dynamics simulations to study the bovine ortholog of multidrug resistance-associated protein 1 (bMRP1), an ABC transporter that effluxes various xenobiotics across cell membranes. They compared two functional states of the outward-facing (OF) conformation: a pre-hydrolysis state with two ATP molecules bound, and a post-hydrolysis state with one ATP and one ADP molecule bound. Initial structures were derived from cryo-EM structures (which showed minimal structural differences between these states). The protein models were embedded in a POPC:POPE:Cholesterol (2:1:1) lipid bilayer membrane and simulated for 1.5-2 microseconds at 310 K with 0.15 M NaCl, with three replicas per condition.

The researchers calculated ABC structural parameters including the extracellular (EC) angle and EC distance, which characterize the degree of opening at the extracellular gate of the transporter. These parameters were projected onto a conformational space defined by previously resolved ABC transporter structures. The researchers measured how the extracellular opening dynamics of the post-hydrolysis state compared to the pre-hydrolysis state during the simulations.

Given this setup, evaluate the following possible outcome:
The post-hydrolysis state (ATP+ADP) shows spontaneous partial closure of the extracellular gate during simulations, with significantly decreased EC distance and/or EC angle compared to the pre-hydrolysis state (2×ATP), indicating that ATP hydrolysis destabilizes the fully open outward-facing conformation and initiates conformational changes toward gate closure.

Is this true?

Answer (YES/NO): YES